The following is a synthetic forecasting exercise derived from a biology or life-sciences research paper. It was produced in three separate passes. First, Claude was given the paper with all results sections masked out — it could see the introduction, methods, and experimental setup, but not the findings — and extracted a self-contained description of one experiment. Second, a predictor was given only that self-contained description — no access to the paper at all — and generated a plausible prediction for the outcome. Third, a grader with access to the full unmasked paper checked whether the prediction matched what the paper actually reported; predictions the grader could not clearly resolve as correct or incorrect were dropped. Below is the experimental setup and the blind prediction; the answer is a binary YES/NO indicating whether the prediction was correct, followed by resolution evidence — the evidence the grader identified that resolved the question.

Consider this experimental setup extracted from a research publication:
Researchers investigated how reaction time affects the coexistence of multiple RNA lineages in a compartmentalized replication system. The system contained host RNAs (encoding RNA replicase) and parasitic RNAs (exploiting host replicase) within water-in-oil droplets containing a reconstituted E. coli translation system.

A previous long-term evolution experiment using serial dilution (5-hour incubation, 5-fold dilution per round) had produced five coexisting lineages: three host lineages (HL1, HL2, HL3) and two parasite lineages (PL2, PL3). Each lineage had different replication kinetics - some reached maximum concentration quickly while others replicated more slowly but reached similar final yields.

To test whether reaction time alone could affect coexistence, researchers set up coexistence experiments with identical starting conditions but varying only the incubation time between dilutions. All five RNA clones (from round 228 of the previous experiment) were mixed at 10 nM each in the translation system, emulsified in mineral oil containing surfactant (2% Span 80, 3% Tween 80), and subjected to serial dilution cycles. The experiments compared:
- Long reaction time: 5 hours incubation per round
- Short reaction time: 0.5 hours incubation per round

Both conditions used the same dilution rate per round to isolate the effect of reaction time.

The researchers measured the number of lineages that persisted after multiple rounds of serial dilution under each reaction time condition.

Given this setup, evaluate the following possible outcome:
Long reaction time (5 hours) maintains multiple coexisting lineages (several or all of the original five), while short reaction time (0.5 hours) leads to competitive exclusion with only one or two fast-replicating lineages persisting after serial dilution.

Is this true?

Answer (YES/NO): YES